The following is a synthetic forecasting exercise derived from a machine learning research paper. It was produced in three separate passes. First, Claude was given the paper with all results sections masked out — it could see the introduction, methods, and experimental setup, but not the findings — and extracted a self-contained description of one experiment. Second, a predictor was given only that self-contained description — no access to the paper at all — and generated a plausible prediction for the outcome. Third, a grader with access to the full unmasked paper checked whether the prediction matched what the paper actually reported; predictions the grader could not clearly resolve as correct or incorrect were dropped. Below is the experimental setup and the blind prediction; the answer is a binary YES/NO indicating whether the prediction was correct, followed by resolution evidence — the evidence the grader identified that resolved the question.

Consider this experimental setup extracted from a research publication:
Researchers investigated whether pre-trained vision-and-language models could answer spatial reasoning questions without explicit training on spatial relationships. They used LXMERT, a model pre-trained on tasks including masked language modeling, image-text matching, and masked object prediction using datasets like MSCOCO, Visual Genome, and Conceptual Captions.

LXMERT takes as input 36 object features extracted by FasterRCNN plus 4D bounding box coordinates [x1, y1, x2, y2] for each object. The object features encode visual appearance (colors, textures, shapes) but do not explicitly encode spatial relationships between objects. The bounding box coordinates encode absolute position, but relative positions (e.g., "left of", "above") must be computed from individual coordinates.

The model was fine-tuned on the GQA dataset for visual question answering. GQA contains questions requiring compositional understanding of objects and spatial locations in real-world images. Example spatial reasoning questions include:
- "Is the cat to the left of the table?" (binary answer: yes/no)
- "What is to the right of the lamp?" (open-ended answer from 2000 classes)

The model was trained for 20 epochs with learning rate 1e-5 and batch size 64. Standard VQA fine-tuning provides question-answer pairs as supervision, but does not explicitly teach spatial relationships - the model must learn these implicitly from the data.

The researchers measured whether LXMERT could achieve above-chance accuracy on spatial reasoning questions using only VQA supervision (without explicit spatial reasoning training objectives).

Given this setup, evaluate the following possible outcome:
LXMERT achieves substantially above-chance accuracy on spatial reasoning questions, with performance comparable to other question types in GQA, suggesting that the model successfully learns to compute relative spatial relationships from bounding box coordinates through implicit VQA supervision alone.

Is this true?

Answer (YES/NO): NO